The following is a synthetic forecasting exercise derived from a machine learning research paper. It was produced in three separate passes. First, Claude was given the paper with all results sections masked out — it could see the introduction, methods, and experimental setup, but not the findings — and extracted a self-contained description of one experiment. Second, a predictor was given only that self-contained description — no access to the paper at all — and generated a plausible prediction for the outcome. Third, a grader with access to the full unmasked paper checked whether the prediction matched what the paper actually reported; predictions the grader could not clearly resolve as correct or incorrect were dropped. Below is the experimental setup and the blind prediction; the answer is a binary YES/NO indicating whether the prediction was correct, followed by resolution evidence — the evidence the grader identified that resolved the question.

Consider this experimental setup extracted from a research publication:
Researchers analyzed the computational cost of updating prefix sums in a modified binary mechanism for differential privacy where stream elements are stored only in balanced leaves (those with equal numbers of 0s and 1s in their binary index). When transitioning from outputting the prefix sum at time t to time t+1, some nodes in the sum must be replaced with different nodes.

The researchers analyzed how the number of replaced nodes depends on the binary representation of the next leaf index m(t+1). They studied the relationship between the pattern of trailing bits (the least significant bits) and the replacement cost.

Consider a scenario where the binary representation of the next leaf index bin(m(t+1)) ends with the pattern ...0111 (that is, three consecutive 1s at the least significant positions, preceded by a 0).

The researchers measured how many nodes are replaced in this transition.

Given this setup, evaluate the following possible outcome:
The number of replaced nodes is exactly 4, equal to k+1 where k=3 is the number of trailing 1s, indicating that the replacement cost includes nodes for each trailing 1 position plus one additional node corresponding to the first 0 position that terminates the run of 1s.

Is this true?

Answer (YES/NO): NO